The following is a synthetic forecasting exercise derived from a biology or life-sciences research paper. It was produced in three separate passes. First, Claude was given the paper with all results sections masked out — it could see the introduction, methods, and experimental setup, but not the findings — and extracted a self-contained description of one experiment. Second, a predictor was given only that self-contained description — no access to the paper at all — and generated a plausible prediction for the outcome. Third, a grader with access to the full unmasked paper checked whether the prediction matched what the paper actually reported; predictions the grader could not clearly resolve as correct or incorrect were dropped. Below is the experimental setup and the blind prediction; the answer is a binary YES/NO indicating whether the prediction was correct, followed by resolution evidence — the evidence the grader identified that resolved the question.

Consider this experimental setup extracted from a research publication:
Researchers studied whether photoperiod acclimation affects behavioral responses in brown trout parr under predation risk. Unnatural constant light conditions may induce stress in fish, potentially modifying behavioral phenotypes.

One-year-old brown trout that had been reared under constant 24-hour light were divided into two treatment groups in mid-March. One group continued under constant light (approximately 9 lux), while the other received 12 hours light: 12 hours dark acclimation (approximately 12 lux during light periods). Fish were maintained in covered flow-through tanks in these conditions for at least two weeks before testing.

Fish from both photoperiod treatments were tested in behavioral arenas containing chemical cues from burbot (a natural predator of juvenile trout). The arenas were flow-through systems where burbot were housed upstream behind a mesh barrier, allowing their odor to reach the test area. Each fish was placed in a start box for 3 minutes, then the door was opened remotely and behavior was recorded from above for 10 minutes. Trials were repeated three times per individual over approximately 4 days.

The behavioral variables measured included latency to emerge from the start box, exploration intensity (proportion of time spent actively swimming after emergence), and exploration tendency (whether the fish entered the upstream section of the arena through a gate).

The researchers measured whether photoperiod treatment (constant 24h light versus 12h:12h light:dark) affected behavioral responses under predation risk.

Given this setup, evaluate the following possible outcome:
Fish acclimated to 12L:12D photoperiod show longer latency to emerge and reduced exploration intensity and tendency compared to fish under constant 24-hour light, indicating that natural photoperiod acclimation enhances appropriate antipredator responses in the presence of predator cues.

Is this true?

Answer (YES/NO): NO